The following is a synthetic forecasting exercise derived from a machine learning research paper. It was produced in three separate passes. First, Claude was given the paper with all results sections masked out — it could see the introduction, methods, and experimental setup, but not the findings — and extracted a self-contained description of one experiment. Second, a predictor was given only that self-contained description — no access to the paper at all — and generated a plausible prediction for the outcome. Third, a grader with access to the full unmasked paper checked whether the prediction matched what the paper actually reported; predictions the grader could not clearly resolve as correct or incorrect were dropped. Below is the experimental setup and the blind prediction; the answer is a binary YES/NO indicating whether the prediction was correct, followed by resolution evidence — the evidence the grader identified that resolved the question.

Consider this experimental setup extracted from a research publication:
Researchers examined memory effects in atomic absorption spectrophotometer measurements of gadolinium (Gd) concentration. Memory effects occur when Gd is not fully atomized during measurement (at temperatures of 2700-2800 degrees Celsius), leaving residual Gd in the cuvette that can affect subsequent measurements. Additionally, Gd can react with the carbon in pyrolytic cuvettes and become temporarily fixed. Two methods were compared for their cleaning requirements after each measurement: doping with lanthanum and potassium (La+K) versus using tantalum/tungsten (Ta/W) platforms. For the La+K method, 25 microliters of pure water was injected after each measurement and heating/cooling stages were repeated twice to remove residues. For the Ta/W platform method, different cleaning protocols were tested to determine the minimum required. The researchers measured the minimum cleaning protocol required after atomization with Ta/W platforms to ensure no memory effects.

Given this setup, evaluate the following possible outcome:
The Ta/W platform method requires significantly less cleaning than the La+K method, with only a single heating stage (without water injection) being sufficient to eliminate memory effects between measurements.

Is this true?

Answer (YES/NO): YES